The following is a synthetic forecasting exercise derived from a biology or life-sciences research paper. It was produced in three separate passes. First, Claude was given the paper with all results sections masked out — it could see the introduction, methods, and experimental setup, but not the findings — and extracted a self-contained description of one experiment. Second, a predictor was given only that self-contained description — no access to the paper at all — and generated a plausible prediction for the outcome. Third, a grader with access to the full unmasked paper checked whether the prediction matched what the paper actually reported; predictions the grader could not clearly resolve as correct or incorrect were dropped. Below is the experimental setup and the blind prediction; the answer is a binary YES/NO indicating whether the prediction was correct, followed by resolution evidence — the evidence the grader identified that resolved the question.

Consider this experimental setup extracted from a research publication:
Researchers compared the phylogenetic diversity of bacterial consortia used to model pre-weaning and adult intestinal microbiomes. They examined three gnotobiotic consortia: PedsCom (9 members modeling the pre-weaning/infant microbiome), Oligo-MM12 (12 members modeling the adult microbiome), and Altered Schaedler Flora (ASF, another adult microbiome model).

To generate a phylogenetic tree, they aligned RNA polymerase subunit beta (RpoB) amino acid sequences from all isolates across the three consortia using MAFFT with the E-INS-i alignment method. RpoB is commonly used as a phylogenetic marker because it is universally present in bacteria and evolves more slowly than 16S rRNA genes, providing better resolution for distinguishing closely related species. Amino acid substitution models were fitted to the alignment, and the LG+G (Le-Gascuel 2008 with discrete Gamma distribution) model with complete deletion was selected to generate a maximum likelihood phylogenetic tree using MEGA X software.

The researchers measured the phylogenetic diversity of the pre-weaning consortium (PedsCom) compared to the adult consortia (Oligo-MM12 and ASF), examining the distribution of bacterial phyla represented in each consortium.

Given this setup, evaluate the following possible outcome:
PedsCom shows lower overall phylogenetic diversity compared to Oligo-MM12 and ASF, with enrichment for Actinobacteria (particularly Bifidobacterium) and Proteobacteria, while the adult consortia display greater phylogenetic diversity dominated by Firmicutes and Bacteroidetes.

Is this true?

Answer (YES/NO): NO